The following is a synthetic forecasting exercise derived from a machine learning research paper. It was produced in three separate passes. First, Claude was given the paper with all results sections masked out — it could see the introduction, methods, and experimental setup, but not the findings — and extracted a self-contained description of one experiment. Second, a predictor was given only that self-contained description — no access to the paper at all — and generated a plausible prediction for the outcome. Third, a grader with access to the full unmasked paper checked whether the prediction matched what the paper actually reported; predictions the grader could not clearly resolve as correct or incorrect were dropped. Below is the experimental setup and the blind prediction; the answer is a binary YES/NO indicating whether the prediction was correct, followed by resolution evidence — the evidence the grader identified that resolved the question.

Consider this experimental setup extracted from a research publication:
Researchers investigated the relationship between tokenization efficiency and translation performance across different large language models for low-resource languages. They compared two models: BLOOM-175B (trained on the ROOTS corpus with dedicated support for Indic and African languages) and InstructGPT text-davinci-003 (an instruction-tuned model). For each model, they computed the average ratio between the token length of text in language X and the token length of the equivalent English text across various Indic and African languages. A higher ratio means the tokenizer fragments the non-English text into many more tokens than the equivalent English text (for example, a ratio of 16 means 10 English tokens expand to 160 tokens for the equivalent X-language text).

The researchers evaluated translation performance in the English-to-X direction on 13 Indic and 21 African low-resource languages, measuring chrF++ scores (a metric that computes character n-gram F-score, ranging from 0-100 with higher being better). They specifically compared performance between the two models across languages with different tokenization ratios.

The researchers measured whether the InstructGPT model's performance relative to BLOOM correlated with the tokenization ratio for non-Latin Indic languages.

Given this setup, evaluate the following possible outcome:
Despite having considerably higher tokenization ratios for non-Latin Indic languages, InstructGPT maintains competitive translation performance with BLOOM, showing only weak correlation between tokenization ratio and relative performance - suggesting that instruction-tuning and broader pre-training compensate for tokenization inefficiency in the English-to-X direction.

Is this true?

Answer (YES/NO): NO